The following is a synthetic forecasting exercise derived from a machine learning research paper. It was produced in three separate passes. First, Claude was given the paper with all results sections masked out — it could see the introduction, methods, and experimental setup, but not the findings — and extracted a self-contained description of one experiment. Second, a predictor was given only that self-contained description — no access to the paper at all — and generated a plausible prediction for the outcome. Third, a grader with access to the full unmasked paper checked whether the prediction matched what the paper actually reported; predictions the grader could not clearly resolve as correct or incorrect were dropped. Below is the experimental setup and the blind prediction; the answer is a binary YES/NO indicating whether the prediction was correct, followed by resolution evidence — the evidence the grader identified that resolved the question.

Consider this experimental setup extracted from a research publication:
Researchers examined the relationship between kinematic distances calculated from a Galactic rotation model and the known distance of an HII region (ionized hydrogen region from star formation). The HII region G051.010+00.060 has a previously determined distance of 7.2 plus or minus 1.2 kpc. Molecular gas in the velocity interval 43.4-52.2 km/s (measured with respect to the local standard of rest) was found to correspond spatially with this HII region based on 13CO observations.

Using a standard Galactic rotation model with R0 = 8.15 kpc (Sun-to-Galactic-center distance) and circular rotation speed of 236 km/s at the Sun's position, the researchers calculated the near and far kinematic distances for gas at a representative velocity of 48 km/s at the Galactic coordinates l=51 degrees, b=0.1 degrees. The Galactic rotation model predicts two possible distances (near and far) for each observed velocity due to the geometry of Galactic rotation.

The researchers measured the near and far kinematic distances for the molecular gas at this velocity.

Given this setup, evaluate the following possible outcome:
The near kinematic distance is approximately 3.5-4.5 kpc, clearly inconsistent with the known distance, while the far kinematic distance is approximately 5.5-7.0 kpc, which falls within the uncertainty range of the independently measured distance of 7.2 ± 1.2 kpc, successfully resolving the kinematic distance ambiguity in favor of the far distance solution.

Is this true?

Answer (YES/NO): YES